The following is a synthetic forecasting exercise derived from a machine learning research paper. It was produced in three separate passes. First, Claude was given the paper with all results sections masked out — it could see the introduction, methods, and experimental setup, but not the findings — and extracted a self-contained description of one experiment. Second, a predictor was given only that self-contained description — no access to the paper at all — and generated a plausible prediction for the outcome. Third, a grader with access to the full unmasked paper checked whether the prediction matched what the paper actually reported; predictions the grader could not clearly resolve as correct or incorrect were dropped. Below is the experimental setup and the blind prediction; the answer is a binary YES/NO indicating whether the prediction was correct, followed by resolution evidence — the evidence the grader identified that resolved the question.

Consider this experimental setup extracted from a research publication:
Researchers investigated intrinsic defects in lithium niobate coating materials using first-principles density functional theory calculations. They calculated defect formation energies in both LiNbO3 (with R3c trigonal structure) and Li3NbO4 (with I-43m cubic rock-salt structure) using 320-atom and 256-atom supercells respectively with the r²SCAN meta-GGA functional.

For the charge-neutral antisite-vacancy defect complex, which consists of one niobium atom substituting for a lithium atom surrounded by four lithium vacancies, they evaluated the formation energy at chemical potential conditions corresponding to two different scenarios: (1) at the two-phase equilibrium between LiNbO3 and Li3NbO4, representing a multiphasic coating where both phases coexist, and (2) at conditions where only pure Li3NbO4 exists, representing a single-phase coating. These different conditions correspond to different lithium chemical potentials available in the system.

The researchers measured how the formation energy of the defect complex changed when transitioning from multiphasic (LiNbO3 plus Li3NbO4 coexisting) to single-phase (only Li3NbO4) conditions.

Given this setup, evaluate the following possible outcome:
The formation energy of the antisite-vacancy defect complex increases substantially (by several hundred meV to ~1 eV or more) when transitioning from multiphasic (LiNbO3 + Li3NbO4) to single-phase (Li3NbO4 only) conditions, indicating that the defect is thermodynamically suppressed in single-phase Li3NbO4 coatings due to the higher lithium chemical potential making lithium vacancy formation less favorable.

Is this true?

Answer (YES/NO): YES